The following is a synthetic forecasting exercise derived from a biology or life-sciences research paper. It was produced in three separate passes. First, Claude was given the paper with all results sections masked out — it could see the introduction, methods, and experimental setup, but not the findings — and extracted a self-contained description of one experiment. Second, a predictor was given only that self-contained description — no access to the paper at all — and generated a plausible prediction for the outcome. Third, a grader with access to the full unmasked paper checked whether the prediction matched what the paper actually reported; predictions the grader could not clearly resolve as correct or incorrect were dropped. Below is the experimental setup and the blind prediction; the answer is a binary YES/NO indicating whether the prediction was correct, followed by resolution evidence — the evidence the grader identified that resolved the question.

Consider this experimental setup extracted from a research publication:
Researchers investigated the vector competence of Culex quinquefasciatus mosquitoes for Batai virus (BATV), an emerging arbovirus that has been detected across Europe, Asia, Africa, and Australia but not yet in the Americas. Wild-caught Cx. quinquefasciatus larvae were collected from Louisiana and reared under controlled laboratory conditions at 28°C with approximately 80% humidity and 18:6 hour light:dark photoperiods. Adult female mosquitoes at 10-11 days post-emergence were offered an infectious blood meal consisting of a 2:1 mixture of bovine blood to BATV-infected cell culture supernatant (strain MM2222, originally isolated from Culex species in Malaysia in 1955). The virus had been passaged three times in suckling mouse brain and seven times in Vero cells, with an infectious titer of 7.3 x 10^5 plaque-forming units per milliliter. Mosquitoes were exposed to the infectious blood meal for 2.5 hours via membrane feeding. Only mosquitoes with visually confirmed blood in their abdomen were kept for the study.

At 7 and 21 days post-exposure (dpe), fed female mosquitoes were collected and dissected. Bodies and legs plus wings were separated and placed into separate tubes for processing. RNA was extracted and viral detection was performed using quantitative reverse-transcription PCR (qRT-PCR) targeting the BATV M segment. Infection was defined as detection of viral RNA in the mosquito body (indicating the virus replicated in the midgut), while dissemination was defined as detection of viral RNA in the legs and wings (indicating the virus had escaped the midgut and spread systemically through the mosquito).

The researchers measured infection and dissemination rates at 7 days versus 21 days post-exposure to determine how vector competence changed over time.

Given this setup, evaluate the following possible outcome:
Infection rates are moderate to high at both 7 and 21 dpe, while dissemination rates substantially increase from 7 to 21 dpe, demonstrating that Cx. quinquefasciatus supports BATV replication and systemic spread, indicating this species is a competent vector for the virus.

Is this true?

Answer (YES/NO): NO